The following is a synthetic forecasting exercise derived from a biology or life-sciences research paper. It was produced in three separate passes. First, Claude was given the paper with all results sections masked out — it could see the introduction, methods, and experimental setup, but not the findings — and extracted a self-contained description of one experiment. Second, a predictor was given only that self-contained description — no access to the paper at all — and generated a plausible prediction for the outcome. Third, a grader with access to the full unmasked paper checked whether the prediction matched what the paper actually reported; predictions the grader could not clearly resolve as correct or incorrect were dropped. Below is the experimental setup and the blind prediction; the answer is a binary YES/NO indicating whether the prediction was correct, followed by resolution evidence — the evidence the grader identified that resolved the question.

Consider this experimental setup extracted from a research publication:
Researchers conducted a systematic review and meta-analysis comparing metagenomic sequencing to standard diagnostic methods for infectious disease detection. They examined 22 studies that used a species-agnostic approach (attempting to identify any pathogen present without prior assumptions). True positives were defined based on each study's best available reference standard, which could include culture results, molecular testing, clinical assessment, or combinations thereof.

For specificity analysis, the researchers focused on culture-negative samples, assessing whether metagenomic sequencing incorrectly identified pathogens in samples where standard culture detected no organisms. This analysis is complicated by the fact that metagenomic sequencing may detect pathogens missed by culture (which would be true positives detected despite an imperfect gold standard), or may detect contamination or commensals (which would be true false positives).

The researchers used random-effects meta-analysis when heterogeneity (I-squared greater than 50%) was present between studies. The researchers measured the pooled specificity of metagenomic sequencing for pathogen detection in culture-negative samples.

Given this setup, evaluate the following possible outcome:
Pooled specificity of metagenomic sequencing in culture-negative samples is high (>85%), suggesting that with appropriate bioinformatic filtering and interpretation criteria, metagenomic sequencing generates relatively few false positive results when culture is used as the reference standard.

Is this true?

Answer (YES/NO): YES